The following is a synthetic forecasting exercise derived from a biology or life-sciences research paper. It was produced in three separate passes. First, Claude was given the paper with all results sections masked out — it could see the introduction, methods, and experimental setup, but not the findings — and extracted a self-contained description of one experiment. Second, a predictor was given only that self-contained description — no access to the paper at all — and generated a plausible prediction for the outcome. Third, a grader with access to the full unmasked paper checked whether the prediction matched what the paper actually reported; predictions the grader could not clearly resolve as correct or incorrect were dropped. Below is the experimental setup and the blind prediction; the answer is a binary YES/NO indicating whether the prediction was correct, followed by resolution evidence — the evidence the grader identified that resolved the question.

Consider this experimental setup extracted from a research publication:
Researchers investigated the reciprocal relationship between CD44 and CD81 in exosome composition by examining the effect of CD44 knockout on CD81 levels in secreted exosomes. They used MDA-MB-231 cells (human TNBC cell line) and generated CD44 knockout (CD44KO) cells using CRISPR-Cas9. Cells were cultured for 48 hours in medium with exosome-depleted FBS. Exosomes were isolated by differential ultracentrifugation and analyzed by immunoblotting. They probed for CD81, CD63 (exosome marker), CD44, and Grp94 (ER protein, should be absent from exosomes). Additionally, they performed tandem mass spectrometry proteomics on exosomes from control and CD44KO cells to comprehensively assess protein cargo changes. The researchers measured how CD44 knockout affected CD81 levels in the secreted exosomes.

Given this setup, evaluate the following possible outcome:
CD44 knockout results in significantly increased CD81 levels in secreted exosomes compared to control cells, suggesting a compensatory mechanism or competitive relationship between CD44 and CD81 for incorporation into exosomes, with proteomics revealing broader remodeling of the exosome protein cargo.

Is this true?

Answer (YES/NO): NO